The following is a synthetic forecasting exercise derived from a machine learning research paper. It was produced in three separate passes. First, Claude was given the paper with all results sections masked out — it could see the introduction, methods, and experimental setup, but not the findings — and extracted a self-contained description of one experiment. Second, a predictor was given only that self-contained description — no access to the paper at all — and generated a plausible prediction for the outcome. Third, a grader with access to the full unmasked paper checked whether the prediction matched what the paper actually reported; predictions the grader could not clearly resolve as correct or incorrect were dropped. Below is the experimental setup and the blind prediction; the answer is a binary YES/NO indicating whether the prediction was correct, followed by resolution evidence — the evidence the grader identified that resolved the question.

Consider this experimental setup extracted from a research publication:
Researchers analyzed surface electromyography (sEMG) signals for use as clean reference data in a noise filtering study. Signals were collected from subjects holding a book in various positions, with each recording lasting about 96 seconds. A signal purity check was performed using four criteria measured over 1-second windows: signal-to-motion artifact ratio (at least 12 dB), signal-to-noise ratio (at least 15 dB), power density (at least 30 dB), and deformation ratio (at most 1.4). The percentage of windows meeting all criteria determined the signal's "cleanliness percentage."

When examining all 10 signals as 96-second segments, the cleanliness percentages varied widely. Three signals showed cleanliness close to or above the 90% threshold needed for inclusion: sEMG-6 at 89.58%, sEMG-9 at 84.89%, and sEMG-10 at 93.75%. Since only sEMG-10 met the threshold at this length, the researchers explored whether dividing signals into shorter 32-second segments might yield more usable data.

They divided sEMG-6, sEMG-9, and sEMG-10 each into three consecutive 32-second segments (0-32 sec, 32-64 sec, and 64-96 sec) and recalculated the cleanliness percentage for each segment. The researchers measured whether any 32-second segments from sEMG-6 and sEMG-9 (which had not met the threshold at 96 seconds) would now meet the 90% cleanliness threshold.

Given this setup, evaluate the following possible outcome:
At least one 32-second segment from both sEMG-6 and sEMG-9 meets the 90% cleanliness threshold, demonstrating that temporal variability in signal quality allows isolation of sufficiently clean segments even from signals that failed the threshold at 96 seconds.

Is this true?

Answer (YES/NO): YES